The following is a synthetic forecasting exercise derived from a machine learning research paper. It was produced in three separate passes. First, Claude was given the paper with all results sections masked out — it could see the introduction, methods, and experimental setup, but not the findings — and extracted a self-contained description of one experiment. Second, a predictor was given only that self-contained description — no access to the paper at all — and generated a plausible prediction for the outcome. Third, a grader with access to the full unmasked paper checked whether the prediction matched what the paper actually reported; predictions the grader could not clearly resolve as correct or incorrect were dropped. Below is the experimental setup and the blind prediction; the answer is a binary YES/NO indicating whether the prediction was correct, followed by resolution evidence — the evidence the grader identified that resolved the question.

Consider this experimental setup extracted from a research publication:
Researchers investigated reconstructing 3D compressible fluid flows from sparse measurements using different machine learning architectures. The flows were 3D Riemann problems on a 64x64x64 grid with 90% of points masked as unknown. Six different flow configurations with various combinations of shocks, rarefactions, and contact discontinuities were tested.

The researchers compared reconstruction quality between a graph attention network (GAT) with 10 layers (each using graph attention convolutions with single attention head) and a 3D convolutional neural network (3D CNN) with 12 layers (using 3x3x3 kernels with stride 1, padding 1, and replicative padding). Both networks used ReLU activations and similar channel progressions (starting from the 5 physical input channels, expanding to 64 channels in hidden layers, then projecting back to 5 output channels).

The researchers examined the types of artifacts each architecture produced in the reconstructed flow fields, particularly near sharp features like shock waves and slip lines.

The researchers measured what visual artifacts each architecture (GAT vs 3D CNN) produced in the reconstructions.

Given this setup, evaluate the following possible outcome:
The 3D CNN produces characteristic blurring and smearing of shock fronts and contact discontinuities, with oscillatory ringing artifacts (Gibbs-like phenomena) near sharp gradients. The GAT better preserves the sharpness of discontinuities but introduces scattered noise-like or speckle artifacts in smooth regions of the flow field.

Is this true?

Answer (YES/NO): NO